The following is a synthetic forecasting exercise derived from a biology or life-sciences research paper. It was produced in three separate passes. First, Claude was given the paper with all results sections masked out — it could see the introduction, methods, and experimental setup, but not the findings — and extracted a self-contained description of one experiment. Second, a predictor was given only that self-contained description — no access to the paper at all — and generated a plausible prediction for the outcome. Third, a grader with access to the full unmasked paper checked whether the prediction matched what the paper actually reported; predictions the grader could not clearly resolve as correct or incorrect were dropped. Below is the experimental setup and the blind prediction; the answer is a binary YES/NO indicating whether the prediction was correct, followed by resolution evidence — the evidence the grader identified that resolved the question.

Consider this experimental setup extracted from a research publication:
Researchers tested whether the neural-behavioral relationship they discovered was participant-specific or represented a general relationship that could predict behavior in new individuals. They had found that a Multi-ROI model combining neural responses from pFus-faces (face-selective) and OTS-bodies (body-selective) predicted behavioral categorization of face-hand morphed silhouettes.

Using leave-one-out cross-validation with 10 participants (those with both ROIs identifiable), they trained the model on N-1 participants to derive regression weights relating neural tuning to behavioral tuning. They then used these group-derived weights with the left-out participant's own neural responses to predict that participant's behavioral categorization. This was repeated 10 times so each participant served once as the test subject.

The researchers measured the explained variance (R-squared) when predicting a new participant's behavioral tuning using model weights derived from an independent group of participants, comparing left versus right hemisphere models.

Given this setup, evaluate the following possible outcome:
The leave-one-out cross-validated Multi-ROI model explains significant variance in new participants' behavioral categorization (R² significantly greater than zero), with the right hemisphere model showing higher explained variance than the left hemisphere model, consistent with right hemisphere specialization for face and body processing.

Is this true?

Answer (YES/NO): YES